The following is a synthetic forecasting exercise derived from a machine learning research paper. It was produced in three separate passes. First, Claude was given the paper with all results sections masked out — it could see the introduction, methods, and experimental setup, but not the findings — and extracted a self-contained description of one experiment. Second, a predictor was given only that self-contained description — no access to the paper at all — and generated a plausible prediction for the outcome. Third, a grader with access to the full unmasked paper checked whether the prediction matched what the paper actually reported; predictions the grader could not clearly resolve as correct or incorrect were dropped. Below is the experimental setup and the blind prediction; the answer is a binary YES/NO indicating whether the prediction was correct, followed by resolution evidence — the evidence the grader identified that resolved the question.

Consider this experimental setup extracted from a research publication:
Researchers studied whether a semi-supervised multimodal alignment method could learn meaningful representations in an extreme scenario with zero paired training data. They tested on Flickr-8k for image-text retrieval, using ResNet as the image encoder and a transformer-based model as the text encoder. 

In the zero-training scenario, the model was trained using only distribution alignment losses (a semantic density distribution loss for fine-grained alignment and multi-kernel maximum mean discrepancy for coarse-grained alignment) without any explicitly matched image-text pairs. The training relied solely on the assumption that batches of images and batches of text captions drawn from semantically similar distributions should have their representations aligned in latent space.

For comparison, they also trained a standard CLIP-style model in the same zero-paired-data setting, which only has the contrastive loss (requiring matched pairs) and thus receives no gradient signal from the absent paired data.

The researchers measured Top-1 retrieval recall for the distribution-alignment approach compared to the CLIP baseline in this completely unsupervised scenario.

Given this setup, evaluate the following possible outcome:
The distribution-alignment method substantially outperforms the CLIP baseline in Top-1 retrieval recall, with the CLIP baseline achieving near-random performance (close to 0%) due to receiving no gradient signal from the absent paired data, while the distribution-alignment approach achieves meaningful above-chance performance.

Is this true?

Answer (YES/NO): NO